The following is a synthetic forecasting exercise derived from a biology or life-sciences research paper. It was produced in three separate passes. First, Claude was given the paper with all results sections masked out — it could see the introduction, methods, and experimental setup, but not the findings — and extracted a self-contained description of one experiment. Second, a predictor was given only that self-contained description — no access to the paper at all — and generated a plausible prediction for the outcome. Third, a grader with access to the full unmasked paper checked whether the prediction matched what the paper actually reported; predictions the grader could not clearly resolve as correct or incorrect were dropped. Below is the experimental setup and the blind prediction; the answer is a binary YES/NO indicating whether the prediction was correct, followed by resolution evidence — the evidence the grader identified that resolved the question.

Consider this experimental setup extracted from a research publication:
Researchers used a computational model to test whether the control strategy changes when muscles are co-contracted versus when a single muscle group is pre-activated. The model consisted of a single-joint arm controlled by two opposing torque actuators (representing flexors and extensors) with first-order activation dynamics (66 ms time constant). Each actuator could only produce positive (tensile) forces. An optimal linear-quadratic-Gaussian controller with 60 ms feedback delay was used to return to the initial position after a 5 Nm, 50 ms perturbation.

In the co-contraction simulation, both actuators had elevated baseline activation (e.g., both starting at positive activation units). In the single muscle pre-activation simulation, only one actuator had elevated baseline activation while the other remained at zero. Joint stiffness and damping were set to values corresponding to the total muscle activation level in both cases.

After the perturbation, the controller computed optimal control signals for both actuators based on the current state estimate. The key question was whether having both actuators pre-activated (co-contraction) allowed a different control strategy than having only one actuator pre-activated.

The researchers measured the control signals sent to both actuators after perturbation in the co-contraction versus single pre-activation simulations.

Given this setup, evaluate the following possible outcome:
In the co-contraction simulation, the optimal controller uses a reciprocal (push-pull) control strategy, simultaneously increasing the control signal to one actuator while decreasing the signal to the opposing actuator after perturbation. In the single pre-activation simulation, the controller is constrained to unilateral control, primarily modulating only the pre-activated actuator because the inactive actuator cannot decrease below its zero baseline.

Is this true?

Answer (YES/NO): YES